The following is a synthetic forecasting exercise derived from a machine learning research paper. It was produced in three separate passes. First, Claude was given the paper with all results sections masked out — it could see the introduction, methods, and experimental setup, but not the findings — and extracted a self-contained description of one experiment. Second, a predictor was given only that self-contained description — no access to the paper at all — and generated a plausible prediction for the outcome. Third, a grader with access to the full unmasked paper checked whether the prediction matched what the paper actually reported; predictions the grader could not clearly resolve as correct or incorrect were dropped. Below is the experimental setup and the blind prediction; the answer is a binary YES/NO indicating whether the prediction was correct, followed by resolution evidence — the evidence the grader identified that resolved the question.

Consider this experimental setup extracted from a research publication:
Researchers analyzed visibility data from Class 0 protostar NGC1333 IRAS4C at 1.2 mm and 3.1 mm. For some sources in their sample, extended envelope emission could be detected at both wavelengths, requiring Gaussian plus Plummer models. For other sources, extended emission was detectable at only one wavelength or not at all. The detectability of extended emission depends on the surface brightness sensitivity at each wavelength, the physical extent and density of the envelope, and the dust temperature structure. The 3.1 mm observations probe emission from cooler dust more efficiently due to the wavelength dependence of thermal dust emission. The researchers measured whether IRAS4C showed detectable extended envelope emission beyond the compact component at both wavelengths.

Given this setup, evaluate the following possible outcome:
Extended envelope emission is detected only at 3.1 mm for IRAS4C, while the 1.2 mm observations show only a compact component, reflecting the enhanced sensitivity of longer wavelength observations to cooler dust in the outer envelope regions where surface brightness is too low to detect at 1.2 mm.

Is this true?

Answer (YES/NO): NO